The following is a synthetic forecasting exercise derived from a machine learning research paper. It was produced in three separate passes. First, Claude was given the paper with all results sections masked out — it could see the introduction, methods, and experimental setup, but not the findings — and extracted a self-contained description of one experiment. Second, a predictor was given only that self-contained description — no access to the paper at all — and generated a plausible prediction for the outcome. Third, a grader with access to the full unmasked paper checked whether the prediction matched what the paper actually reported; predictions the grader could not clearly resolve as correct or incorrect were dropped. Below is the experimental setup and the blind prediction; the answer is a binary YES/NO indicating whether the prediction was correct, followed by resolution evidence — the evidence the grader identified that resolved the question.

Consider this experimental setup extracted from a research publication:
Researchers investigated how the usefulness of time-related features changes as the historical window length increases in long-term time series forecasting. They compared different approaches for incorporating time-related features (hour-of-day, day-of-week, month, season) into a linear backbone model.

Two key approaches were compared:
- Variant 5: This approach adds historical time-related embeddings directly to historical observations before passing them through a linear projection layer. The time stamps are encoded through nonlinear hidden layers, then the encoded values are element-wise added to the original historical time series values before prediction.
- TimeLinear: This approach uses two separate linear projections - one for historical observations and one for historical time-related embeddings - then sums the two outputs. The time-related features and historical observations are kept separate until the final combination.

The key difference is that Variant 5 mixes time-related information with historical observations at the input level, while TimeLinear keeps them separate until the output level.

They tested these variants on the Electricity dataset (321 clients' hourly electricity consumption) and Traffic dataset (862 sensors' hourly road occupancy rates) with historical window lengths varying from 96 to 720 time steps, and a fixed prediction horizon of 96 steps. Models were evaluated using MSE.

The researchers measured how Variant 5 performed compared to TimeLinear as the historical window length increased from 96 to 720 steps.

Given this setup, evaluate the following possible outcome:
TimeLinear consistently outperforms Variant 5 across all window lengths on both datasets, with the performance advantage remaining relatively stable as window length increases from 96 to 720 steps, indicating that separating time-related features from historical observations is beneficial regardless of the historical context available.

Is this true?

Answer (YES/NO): NO